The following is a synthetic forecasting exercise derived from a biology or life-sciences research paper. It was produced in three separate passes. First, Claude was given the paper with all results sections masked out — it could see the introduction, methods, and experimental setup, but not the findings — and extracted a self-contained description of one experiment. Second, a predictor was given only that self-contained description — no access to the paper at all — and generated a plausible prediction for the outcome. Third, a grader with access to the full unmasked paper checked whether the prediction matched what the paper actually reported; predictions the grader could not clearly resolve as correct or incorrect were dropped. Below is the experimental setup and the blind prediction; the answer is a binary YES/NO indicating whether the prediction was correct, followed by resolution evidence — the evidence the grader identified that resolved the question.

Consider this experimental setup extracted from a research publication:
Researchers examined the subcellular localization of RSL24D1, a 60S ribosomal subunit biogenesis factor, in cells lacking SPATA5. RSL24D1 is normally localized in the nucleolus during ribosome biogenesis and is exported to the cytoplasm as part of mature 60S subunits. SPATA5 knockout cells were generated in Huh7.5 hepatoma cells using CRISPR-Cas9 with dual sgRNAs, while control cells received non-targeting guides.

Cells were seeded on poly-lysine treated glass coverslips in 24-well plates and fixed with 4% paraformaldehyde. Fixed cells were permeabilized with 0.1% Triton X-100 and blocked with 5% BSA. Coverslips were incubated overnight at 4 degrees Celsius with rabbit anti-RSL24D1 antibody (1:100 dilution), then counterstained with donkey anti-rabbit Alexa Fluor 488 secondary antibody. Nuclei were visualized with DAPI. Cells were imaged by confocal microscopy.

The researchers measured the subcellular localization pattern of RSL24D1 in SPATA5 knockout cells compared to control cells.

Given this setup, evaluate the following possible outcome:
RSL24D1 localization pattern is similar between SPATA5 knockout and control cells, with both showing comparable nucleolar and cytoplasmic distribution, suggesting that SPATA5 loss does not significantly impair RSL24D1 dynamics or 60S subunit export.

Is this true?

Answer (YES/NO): NO